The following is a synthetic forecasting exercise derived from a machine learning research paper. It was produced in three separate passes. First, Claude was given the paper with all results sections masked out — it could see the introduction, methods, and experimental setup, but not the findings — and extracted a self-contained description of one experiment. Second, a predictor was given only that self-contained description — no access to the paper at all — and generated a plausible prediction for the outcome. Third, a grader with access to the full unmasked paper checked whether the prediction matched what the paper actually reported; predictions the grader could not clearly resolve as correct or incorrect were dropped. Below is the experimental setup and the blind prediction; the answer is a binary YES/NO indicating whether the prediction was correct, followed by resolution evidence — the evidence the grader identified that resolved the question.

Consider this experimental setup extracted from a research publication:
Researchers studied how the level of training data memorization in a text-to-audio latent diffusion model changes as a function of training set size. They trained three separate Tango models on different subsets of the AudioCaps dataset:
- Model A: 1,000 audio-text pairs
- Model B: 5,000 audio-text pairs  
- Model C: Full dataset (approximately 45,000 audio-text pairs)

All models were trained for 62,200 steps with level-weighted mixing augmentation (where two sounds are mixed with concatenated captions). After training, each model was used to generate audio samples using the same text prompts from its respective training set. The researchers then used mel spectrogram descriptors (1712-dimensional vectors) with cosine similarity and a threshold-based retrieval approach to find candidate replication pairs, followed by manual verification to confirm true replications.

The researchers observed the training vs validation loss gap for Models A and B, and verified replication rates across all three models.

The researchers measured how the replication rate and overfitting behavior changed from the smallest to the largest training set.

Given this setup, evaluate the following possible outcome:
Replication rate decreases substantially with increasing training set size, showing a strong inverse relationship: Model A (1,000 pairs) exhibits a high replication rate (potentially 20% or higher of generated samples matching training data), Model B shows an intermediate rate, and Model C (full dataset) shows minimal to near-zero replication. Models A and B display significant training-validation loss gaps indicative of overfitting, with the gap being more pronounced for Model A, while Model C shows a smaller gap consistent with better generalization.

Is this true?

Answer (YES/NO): NO